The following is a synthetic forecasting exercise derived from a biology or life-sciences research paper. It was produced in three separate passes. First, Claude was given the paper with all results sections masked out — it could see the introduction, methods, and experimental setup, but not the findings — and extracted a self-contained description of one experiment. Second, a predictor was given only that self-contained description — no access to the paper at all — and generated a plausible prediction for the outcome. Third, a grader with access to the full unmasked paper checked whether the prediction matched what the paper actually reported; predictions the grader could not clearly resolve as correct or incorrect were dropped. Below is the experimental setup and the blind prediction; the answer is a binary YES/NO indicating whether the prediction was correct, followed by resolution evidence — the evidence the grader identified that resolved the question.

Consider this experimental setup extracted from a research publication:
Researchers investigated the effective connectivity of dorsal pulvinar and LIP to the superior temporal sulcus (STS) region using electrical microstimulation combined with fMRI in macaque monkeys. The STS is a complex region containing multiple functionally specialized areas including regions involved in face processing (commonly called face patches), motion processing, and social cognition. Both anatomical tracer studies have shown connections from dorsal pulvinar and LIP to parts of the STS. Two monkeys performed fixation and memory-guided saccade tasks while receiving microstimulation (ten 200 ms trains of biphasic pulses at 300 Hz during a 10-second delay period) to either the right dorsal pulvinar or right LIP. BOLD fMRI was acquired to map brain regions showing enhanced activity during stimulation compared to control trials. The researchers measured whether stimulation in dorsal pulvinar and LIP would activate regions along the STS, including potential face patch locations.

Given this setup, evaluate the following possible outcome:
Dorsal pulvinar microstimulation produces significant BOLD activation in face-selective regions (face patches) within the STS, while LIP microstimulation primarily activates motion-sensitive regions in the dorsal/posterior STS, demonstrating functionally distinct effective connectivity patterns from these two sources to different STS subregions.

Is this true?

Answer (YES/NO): NO